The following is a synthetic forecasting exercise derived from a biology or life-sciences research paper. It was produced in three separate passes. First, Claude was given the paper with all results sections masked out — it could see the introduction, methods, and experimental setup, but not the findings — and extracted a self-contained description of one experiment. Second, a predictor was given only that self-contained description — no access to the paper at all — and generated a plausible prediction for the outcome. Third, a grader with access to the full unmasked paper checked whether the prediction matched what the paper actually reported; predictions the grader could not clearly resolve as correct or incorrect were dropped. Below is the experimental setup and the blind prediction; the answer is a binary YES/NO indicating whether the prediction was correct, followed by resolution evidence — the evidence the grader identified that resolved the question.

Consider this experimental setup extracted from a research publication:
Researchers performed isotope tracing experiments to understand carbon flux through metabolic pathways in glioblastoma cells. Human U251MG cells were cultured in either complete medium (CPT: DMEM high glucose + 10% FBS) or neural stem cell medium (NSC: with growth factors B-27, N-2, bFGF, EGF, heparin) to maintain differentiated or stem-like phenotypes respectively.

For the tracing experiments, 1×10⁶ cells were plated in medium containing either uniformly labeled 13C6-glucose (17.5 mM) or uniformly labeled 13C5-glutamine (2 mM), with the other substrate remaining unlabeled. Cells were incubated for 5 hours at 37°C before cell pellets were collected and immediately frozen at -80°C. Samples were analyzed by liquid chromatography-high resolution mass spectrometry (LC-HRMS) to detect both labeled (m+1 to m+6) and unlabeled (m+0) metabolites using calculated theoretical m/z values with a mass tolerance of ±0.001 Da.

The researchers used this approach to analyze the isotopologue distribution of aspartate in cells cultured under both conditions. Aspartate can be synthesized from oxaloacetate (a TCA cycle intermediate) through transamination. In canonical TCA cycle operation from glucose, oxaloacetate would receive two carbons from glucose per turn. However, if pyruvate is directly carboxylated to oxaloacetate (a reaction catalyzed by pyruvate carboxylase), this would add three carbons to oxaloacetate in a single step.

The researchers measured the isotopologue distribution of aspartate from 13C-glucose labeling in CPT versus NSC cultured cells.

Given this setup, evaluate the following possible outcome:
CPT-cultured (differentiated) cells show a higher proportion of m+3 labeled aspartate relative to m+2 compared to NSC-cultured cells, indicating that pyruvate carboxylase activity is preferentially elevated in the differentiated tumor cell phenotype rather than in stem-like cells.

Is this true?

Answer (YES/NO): NO